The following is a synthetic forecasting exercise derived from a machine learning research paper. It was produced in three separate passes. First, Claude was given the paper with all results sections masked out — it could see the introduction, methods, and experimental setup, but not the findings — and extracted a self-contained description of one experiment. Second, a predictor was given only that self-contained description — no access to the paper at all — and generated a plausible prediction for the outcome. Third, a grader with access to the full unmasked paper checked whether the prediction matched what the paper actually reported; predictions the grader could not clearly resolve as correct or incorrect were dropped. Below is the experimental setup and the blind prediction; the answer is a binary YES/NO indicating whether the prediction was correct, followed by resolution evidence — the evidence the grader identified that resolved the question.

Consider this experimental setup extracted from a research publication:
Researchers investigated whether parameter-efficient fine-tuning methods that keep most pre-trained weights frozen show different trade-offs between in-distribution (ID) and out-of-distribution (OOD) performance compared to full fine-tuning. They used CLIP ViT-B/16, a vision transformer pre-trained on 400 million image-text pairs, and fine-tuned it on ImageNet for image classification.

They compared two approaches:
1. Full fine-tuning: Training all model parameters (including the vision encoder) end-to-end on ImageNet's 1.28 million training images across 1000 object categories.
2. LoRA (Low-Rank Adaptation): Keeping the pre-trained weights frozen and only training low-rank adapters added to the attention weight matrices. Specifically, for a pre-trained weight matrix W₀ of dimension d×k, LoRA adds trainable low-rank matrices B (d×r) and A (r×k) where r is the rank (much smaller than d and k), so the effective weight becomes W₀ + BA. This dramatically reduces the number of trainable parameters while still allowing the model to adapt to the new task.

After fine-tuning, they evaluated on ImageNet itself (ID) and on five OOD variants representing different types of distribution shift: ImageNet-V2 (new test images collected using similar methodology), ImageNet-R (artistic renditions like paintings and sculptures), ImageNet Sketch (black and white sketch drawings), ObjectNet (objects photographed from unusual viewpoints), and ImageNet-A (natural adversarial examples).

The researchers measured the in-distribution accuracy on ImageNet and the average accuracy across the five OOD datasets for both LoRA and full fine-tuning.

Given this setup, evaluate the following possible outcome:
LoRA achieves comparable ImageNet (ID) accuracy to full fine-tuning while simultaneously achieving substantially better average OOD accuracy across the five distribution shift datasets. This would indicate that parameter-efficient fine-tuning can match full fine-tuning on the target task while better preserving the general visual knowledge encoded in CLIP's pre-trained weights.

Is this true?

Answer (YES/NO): NO